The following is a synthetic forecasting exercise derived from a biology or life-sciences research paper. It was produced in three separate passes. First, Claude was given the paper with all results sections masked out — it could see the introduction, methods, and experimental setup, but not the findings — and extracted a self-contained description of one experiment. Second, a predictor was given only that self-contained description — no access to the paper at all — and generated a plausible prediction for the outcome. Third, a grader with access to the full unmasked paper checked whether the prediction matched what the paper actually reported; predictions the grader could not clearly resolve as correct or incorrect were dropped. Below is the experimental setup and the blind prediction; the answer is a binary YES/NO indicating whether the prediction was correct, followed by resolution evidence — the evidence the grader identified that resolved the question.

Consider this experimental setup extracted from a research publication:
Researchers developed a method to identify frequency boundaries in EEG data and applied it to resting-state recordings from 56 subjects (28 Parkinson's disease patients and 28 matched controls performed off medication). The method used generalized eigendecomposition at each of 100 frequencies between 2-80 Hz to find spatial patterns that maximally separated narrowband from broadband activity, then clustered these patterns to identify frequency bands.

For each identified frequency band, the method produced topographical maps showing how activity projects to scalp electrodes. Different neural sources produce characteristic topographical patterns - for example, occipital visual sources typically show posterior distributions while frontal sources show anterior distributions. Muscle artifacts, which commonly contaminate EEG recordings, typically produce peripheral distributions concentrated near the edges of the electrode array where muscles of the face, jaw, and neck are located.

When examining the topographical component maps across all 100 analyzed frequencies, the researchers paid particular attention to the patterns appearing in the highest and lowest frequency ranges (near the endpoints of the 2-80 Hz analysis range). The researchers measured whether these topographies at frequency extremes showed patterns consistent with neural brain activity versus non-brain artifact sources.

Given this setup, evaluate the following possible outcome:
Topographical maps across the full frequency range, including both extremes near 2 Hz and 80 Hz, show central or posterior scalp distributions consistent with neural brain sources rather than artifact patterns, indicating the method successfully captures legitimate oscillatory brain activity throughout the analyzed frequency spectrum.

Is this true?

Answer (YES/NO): NO